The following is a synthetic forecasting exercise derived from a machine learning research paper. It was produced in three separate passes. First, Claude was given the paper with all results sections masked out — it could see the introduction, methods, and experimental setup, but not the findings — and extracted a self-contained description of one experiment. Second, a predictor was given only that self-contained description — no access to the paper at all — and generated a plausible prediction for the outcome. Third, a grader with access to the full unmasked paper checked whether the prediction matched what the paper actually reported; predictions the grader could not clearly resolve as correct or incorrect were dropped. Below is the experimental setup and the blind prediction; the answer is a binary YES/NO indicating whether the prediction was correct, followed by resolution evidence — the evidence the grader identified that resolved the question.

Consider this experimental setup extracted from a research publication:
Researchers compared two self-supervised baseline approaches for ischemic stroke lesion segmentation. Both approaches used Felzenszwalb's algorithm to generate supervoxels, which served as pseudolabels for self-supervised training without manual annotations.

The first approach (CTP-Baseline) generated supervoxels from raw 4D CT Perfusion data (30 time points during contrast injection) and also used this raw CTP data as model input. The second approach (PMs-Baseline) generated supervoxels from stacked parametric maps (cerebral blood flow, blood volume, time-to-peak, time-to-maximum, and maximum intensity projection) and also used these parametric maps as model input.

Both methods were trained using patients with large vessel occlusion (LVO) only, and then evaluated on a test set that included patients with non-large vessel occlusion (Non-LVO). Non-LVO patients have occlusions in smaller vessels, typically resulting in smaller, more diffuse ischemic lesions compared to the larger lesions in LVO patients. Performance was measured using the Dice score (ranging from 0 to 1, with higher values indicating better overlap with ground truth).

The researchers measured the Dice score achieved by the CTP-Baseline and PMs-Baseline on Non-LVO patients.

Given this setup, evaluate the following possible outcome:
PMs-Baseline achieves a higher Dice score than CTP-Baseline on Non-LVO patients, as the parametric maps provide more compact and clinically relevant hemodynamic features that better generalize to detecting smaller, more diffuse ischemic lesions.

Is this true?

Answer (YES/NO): YES